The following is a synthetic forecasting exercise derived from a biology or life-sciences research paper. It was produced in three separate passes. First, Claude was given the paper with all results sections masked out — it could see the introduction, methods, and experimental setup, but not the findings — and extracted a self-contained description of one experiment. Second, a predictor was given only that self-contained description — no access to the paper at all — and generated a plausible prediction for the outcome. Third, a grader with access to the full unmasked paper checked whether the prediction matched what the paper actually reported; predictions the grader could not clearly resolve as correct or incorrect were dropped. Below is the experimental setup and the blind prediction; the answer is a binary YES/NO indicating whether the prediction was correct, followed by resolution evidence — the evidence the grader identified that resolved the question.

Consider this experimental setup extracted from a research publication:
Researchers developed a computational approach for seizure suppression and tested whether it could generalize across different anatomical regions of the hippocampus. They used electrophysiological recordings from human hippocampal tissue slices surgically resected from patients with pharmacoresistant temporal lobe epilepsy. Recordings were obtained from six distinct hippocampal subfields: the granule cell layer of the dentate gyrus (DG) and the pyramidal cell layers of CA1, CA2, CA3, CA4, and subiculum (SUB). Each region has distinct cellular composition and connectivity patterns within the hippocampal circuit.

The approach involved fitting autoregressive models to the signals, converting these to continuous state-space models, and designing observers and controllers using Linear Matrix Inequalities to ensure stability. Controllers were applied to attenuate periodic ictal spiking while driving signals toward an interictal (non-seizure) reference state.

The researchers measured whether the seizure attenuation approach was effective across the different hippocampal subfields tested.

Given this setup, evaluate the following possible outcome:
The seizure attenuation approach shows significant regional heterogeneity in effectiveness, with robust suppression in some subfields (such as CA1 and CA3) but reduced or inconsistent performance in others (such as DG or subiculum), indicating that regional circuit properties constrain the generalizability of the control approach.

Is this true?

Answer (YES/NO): NO